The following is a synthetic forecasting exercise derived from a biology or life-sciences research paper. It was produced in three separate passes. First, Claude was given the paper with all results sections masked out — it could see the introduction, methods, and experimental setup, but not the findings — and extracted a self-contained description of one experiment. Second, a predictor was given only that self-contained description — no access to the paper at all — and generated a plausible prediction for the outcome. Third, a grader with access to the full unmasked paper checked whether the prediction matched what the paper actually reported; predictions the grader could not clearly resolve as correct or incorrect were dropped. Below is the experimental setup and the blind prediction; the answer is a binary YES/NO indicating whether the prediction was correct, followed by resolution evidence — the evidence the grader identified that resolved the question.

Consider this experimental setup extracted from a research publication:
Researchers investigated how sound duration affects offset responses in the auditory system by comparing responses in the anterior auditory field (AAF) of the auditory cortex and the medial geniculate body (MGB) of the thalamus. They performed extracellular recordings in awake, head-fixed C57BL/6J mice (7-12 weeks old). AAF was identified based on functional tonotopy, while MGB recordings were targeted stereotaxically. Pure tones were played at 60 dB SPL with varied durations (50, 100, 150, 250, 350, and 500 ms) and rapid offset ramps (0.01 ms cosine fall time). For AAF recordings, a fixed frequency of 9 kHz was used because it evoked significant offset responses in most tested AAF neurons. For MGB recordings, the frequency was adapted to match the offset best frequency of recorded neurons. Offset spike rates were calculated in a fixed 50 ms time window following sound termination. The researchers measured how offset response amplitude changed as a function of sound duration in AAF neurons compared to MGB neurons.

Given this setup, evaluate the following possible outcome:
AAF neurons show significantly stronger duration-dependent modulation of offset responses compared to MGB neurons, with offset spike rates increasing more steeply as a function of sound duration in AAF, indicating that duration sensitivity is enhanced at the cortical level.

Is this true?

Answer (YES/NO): YES